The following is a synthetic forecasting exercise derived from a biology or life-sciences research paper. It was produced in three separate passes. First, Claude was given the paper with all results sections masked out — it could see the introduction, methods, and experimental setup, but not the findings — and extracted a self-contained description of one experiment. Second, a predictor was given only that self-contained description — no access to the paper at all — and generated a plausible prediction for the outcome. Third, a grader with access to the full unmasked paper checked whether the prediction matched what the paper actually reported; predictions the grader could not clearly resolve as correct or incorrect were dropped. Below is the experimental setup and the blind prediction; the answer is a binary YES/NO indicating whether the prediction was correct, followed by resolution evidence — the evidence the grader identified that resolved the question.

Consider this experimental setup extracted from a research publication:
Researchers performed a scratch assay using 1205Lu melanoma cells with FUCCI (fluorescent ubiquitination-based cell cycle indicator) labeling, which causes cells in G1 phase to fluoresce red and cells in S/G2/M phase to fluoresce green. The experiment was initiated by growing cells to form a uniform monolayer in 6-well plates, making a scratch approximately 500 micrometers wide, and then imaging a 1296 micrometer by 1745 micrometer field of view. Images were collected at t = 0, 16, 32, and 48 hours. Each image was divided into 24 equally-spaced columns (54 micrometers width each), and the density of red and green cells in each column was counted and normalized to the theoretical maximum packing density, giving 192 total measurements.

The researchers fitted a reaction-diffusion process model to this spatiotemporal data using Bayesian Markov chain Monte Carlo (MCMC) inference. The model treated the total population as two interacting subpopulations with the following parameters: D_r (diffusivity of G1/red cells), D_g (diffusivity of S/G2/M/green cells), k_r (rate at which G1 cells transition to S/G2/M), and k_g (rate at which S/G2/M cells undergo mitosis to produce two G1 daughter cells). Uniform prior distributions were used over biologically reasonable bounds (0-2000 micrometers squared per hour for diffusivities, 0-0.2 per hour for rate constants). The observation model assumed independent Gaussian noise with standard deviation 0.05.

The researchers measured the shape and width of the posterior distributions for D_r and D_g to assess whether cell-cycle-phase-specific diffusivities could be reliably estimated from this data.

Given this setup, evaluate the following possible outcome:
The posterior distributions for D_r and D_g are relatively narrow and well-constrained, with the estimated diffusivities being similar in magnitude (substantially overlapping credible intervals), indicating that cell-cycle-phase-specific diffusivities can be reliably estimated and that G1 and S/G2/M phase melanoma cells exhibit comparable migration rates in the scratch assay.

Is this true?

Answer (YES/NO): NO